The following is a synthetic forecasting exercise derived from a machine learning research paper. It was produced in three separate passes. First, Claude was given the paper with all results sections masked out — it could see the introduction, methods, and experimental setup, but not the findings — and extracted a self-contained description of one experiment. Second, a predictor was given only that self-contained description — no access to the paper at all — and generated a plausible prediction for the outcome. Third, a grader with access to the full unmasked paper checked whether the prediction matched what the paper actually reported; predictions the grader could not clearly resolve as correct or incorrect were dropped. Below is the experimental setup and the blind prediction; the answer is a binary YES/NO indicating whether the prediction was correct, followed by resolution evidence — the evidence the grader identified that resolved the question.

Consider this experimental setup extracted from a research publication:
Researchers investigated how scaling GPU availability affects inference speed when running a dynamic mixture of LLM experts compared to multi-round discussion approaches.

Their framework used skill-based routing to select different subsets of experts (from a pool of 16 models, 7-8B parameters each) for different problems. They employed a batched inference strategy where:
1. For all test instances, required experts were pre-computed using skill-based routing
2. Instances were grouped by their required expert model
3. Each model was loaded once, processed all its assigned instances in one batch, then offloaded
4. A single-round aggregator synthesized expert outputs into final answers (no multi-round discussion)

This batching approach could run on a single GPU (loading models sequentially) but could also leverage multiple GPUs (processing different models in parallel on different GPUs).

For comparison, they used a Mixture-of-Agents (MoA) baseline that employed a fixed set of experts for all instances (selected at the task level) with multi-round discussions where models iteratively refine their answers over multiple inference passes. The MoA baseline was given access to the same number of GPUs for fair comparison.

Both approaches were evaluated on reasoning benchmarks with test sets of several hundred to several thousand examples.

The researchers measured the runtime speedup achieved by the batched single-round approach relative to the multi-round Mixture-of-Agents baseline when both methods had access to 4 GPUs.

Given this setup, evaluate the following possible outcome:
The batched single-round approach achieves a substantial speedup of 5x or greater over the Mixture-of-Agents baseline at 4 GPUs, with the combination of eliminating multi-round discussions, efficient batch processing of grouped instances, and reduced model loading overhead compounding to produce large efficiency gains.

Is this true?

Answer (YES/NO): NO